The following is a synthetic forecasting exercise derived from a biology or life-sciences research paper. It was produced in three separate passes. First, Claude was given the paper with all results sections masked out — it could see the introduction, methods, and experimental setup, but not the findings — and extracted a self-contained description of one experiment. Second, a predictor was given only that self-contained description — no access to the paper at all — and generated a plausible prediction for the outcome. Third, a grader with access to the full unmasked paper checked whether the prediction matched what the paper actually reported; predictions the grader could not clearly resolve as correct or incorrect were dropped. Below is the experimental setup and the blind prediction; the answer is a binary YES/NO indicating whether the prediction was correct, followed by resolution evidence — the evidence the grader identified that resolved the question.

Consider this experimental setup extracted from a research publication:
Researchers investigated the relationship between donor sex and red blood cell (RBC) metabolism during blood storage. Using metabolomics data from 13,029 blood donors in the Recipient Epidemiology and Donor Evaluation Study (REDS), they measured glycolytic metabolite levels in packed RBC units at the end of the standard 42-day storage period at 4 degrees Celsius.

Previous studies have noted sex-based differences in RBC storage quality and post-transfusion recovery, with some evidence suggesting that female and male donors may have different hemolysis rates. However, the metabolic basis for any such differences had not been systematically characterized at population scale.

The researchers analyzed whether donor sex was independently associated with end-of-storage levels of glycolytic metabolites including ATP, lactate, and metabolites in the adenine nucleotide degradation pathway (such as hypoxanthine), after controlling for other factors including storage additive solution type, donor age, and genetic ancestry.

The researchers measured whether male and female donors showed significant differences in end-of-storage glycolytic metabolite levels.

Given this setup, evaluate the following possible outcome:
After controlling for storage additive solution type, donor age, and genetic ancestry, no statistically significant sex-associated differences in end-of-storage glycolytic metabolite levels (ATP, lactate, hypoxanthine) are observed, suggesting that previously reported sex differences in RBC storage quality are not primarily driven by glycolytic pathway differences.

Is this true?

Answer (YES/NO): NO